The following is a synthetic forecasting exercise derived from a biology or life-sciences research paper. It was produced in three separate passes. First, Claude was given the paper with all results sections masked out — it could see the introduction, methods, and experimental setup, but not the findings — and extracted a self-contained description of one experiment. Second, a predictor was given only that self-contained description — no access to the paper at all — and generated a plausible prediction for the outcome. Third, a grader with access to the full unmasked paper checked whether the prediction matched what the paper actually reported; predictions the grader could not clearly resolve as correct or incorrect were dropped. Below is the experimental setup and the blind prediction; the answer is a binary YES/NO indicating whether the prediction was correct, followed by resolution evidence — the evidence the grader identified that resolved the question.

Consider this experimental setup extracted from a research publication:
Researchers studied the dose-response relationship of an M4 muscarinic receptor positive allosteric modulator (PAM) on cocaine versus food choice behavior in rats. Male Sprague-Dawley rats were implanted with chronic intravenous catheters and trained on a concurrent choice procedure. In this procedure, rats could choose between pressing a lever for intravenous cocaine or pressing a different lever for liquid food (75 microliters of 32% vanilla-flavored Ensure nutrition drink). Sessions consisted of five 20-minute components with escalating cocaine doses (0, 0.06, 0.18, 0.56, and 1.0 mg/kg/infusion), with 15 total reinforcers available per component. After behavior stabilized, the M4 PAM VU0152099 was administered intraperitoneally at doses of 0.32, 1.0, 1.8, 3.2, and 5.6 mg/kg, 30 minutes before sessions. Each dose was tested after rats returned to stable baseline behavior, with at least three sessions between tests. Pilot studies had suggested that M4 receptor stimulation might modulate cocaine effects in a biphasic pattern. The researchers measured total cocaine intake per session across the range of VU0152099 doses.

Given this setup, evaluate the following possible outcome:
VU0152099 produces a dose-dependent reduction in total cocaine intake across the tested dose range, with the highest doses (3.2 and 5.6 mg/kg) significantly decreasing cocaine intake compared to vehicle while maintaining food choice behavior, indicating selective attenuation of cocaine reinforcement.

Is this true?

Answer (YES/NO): NO